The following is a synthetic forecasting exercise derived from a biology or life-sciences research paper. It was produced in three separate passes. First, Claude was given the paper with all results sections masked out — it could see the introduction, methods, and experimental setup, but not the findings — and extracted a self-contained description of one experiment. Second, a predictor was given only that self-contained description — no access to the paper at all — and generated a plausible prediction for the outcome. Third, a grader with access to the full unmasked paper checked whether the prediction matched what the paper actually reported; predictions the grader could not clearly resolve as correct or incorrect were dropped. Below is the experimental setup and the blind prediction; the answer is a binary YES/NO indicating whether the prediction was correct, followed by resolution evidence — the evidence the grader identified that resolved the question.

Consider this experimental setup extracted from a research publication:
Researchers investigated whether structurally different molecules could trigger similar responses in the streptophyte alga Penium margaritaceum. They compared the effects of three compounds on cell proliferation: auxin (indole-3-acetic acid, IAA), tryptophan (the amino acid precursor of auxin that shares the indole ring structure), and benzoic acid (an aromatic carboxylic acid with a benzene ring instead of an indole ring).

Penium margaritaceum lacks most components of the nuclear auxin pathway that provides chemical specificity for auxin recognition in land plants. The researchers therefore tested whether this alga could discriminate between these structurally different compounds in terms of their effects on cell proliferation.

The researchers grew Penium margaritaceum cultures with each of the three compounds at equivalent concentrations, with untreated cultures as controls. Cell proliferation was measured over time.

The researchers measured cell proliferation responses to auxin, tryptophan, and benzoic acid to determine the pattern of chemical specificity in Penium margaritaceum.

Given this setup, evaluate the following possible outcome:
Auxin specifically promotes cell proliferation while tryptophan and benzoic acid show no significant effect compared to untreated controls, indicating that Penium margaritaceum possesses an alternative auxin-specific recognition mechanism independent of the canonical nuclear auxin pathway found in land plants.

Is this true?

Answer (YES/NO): NO